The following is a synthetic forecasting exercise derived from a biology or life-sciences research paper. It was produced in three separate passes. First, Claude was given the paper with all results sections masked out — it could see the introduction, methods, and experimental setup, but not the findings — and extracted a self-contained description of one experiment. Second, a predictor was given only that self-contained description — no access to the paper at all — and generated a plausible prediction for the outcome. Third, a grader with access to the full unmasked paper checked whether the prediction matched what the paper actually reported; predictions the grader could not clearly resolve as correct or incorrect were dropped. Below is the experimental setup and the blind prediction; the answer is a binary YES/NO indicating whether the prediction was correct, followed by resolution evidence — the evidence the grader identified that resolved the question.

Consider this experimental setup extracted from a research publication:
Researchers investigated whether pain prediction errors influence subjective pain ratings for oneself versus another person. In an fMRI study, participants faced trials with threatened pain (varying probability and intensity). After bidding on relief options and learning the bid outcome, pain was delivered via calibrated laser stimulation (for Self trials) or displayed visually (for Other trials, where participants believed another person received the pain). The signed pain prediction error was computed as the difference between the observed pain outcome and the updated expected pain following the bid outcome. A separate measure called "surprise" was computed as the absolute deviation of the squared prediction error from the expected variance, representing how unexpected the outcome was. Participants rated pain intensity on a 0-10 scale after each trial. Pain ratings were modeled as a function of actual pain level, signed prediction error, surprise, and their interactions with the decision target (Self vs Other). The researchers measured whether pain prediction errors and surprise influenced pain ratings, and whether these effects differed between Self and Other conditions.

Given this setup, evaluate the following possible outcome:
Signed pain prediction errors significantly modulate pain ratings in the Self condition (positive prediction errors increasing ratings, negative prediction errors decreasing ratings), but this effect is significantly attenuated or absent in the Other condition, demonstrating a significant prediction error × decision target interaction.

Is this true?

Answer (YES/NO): NO